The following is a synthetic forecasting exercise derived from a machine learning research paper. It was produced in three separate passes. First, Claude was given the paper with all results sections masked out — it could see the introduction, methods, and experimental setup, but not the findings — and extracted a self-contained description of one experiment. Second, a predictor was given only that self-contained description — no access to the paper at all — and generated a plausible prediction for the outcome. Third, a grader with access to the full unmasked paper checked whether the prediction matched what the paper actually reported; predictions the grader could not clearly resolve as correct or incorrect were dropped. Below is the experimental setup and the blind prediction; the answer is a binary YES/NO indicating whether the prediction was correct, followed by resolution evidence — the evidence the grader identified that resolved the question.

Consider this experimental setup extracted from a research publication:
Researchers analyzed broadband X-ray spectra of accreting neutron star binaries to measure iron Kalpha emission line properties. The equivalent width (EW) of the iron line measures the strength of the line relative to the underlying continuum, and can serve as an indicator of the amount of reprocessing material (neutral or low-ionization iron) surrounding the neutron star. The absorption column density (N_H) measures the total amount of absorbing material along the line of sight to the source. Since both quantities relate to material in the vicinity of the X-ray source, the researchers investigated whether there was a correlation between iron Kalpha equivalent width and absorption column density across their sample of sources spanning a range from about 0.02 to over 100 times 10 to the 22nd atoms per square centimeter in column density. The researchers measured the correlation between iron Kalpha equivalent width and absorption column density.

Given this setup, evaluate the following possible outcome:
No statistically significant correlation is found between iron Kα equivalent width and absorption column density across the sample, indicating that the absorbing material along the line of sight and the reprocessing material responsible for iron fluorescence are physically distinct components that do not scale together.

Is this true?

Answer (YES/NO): NO